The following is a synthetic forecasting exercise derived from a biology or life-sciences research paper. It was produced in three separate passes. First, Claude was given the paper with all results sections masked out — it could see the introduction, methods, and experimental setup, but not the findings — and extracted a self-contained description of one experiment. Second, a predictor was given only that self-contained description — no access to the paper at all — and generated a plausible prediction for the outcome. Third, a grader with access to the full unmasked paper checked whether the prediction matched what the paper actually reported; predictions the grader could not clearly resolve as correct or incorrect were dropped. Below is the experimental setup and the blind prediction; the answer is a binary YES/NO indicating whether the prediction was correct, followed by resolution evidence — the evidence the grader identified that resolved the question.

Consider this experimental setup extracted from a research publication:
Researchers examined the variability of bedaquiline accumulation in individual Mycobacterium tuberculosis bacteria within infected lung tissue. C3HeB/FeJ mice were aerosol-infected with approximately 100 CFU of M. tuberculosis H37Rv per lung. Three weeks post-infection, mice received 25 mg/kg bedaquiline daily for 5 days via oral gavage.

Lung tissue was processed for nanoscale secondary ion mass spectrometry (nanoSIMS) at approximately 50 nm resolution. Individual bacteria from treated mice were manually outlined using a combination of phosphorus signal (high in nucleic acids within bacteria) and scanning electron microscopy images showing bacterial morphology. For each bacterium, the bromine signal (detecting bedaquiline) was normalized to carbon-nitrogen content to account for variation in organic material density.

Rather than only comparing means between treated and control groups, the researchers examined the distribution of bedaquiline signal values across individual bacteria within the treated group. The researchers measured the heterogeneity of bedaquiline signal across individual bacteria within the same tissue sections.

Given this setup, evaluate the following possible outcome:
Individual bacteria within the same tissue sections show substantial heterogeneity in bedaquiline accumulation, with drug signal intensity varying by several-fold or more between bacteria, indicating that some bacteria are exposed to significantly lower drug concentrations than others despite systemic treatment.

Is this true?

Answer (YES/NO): YES